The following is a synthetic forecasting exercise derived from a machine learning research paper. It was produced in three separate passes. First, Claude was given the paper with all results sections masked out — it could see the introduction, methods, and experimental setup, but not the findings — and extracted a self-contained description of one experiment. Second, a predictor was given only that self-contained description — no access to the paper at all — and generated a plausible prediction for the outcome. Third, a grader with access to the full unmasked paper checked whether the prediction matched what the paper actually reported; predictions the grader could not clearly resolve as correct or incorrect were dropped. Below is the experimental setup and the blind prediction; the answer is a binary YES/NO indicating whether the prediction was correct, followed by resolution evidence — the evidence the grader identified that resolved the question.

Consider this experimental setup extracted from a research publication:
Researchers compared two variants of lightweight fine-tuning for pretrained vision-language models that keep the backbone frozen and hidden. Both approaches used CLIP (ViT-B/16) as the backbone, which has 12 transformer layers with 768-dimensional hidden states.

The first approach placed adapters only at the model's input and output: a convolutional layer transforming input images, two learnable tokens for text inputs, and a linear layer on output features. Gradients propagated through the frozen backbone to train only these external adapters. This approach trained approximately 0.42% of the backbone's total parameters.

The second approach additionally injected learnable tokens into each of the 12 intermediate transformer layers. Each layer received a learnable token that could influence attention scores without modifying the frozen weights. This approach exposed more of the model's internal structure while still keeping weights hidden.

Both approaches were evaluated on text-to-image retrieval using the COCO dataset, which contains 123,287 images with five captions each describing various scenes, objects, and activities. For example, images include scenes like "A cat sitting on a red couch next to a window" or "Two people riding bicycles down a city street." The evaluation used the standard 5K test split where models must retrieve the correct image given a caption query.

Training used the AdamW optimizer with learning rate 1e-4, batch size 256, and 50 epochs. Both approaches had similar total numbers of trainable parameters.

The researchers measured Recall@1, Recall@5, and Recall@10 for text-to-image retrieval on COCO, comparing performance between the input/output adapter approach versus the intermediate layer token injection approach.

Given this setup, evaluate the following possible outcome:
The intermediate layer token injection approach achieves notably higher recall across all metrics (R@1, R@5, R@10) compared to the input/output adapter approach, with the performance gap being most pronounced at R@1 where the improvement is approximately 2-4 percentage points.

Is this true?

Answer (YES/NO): NO